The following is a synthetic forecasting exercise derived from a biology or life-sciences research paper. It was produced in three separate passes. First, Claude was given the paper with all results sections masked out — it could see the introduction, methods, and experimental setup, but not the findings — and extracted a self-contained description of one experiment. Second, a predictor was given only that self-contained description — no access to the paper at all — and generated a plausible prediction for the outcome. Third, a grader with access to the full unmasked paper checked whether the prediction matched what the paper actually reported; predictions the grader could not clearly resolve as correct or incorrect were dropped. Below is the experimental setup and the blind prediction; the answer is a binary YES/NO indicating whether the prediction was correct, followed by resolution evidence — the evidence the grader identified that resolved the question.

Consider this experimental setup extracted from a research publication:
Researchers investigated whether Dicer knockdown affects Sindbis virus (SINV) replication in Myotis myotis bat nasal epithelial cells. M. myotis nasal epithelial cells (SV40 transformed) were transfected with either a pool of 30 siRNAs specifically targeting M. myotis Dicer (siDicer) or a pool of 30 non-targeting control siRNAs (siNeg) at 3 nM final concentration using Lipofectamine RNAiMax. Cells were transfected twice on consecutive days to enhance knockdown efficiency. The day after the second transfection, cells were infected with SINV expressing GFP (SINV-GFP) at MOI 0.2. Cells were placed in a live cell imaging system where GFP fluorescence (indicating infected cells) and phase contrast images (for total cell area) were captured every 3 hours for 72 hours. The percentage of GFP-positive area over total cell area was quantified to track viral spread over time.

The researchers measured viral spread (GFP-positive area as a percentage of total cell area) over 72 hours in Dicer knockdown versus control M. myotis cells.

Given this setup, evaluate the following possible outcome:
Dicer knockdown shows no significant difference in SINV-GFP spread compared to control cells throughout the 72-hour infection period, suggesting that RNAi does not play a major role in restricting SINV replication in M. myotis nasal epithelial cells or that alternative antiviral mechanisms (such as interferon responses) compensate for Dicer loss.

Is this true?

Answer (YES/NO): NO